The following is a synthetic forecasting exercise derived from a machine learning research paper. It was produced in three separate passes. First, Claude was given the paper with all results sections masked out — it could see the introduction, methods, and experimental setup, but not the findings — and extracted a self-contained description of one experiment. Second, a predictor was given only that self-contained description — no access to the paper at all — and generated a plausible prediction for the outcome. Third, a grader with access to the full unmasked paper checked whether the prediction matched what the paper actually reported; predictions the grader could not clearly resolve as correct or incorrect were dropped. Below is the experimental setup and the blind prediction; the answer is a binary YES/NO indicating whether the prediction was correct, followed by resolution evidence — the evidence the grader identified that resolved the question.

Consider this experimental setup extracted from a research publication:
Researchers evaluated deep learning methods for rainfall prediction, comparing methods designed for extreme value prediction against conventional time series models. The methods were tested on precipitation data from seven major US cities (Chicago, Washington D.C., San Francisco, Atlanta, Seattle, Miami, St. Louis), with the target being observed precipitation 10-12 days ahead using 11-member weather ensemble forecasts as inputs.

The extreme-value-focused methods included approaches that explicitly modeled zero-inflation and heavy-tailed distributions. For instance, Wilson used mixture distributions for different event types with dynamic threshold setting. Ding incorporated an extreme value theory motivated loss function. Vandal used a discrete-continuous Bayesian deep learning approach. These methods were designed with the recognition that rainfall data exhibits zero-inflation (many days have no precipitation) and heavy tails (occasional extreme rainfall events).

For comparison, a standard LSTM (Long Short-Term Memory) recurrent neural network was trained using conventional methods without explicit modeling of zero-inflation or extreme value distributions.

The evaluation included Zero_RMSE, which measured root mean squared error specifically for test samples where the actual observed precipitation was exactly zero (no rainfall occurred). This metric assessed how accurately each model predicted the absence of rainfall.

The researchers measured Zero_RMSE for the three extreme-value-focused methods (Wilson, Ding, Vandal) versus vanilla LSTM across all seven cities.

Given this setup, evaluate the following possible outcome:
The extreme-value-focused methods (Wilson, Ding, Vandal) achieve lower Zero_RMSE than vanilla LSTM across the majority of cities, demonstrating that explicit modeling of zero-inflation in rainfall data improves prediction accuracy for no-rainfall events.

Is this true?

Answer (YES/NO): NO